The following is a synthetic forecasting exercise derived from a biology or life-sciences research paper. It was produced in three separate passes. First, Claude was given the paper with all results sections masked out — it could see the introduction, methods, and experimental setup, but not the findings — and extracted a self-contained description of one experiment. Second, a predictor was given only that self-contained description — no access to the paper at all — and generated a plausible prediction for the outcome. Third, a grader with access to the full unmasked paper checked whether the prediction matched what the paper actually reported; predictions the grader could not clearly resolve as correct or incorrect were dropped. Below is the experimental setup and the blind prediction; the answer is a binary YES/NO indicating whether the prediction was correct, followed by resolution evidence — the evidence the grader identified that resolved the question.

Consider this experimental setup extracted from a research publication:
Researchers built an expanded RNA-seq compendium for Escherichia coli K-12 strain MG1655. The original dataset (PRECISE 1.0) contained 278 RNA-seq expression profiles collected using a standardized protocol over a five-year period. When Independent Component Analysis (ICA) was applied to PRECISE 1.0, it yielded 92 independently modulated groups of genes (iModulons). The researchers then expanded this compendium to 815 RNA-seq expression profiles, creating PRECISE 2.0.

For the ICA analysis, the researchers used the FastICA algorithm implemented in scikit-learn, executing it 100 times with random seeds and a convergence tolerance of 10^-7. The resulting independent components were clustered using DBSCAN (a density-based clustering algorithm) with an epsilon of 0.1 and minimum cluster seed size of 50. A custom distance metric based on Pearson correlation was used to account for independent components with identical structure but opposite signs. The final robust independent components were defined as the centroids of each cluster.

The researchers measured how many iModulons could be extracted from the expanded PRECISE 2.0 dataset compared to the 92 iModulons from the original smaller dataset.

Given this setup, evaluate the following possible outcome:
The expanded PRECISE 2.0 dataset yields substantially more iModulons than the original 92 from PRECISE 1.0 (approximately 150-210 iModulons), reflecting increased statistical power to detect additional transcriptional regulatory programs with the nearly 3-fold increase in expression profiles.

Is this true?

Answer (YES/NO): NO